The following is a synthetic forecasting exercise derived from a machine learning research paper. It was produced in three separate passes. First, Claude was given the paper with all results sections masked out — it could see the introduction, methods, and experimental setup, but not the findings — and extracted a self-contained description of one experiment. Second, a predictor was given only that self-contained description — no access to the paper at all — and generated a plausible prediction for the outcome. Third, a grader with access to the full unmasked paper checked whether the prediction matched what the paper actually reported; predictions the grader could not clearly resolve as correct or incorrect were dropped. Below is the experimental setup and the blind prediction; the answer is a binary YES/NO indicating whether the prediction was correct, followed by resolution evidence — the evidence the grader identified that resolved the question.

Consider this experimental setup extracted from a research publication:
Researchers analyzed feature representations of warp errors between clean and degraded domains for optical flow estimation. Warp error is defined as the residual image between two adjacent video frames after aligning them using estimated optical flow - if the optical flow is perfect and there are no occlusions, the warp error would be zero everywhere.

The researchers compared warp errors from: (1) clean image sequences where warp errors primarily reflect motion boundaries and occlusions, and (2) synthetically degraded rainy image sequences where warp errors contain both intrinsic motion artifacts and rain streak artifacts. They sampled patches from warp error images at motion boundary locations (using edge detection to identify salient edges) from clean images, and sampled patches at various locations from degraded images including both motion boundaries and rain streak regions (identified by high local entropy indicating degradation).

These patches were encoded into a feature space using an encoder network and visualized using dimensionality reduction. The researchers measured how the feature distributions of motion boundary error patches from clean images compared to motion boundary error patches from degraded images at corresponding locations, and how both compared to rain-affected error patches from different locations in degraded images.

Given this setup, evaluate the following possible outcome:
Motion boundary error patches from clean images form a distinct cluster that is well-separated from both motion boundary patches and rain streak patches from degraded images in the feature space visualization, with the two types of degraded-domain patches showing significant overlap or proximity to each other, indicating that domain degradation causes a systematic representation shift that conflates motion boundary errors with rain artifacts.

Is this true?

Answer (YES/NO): NO